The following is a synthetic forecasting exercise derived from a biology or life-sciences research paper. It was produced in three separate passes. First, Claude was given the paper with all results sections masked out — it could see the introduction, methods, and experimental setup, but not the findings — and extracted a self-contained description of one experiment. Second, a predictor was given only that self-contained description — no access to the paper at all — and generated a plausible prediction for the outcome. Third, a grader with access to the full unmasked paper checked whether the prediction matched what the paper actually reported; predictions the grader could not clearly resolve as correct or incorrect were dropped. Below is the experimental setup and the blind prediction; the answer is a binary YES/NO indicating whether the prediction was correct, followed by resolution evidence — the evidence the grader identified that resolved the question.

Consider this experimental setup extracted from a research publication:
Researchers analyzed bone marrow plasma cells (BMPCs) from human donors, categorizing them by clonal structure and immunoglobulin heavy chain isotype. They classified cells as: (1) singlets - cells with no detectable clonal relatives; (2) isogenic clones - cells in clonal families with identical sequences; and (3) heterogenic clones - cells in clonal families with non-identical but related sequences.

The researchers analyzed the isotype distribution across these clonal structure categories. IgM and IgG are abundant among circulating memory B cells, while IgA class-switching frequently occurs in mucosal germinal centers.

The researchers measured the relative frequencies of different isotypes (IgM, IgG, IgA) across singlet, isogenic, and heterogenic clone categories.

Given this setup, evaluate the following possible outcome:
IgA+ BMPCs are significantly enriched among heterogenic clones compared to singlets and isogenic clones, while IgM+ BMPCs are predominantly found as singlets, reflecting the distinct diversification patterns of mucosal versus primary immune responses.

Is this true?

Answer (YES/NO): NO